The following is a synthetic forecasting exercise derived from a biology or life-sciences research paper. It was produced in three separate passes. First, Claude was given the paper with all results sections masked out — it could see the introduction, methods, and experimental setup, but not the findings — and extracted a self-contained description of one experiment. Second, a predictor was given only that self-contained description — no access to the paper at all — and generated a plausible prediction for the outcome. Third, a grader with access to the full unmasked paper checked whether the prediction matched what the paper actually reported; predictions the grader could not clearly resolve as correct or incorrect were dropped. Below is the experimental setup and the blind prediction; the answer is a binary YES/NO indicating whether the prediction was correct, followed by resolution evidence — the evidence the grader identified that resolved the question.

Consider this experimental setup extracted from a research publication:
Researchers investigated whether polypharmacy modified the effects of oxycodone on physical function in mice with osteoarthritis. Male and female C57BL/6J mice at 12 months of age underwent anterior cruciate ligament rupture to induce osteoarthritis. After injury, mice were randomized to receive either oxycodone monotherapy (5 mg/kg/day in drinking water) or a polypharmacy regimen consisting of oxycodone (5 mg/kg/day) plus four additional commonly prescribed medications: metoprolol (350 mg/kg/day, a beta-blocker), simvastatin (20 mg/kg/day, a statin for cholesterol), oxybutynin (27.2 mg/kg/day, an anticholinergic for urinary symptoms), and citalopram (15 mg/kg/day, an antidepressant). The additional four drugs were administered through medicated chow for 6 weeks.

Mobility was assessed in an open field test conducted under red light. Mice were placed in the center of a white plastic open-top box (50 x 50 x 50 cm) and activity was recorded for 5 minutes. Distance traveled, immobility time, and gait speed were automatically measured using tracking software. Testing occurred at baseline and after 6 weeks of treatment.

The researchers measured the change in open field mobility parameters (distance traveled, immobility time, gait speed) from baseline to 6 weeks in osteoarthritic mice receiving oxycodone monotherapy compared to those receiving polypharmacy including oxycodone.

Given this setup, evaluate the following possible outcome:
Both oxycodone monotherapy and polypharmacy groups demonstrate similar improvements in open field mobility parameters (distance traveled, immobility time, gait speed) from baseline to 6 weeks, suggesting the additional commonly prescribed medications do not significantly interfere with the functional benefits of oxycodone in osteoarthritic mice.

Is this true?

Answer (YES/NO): NO